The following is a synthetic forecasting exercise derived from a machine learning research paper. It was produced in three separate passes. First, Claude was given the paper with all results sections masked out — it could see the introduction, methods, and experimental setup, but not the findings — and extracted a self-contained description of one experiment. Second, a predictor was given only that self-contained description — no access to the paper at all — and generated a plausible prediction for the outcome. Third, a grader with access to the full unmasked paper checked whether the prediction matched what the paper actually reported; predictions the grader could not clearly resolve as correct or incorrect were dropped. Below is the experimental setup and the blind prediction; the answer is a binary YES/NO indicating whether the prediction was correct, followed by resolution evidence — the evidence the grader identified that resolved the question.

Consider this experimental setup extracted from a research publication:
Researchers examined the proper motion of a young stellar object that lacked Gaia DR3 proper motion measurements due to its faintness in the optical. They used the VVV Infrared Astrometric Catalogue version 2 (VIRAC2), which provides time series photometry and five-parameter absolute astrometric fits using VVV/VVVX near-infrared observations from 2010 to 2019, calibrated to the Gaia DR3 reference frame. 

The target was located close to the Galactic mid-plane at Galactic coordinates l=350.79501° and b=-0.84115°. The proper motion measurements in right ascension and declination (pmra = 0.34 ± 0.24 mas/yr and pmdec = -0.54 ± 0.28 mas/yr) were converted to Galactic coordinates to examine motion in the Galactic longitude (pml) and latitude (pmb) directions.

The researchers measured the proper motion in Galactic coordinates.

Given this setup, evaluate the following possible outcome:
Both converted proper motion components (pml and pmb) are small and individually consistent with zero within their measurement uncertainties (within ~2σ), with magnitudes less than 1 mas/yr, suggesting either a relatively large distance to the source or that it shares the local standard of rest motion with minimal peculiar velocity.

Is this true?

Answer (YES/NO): NO